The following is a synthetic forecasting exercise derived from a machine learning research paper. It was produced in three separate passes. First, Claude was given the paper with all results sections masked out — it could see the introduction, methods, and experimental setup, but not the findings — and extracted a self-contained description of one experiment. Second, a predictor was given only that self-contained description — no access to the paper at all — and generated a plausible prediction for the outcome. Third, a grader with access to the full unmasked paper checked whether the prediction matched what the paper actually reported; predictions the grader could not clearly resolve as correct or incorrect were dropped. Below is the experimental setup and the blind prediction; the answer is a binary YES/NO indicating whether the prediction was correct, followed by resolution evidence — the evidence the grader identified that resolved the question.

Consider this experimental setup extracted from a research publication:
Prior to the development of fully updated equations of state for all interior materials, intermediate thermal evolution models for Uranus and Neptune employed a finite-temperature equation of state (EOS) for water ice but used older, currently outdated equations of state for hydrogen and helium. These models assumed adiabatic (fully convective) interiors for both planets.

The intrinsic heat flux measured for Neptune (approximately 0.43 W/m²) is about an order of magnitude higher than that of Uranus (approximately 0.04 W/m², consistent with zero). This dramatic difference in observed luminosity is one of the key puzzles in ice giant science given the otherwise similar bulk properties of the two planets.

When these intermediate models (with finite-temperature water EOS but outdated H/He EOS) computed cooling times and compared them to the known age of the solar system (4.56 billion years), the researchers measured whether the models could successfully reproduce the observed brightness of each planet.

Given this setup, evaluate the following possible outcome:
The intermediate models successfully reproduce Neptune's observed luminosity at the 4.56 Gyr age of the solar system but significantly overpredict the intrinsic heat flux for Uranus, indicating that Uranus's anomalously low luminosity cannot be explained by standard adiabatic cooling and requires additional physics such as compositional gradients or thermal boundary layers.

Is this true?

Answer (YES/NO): YES